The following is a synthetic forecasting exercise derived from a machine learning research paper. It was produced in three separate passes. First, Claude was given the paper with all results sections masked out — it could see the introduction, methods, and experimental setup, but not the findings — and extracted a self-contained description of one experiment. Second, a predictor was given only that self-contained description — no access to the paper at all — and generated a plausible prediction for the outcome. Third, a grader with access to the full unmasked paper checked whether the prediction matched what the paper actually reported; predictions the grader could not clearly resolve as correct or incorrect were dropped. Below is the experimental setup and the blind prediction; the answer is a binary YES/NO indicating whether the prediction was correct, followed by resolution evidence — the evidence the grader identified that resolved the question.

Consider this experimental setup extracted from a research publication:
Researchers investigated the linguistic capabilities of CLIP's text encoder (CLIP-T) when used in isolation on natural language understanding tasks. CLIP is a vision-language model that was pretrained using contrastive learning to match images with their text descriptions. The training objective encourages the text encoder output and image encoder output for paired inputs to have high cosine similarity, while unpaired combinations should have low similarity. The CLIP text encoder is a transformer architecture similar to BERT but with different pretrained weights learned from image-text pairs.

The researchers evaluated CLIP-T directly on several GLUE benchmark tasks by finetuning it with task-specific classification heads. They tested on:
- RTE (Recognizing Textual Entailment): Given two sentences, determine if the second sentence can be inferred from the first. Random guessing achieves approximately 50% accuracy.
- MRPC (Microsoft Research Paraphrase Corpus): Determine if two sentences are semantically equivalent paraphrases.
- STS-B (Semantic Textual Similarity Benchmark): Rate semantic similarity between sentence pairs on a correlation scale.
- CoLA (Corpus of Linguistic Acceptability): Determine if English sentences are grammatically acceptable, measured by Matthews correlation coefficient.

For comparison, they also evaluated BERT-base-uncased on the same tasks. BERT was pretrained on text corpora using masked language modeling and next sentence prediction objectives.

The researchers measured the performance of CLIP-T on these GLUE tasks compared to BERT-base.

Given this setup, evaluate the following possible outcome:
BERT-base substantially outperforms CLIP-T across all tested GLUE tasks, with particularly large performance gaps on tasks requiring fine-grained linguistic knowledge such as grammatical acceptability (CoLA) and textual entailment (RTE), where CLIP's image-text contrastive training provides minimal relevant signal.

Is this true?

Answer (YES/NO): NO